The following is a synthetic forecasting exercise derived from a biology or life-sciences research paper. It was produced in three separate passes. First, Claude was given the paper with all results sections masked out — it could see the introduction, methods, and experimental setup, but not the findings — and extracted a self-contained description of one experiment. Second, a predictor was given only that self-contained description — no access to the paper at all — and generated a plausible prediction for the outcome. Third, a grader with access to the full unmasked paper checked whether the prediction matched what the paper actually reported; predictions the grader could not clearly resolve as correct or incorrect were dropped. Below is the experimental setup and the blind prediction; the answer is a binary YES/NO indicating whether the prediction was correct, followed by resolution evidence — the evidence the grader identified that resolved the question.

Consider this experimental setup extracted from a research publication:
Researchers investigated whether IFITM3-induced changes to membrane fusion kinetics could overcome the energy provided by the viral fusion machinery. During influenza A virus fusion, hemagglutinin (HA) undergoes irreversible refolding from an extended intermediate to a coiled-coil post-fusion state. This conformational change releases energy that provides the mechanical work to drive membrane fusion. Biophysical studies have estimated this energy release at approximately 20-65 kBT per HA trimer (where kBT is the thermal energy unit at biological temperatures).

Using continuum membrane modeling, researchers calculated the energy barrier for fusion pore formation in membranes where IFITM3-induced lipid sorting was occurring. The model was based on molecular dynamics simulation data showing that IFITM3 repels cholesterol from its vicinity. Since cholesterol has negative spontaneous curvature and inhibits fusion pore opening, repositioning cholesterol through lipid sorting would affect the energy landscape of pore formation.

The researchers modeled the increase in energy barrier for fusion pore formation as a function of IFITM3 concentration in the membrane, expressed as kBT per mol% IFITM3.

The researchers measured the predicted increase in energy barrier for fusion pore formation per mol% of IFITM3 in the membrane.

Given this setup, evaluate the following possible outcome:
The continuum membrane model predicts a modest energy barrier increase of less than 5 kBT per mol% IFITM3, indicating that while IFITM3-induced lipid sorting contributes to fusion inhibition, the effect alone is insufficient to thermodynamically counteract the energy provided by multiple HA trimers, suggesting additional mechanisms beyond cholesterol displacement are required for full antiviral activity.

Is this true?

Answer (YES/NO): NO